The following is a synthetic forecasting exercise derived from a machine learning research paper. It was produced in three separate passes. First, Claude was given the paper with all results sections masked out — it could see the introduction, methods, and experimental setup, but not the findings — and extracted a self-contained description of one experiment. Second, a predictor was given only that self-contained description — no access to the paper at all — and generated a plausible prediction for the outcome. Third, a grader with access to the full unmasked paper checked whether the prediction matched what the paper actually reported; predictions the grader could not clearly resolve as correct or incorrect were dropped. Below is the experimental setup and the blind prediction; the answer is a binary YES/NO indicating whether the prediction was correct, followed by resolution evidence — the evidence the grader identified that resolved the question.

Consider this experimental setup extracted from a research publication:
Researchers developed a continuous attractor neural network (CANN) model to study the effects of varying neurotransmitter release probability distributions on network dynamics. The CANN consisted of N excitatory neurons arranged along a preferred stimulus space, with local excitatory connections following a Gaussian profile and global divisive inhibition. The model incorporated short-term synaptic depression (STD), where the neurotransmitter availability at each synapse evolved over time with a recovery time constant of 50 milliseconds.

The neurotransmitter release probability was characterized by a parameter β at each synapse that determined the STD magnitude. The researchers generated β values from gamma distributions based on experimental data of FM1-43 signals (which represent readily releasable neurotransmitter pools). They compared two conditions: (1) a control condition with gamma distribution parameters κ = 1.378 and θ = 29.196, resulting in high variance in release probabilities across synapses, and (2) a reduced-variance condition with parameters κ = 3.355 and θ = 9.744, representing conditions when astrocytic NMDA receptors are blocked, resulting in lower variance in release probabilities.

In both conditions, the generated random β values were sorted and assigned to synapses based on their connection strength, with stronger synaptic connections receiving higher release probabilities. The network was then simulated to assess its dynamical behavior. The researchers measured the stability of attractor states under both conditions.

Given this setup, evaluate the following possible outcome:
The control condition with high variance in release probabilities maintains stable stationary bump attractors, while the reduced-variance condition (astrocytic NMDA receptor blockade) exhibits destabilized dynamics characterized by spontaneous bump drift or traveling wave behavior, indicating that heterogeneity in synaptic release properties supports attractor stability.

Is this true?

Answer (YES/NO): NO